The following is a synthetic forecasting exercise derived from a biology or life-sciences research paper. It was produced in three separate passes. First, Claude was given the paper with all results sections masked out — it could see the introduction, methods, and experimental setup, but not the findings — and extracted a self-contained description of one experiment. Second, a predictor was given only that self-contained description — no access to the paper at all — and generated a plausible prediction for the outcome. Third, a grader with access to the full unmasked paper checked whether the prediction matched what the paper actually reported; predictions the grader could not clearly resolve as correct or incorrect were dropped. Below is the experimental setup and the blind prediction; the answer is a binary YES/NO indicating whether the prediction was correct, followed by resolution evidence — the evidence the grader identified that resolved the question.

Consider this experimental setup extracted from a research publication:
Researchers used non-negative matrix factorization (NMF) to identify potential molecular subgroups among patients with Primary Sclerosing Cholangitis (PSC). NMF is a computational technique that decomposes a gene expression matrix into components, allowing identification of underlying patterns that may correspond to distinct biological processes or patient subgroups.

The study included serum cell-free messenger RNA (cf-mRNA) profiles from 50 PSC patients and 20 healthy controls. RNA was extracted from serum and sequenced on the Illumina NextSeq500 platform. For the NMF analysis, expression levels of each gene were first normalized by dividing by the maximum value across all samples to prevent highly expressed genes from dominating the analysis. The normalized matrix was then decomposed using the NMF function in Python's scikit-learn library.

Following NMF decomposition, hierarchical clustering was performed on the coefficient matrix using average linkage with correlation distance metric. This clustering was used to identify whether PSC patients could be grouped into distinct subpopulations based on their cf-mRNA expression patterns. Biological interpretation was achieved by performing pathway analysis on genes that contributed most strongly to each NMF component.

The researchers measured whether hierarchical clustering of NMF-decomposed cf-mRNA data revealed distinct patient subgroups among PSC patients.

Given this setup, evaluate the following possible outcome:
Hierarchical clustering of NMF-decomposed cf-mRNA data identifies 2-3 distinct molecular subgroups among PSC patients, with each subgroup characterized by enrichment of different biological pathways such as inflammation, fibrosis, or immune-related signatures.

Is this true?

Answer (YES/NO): NO